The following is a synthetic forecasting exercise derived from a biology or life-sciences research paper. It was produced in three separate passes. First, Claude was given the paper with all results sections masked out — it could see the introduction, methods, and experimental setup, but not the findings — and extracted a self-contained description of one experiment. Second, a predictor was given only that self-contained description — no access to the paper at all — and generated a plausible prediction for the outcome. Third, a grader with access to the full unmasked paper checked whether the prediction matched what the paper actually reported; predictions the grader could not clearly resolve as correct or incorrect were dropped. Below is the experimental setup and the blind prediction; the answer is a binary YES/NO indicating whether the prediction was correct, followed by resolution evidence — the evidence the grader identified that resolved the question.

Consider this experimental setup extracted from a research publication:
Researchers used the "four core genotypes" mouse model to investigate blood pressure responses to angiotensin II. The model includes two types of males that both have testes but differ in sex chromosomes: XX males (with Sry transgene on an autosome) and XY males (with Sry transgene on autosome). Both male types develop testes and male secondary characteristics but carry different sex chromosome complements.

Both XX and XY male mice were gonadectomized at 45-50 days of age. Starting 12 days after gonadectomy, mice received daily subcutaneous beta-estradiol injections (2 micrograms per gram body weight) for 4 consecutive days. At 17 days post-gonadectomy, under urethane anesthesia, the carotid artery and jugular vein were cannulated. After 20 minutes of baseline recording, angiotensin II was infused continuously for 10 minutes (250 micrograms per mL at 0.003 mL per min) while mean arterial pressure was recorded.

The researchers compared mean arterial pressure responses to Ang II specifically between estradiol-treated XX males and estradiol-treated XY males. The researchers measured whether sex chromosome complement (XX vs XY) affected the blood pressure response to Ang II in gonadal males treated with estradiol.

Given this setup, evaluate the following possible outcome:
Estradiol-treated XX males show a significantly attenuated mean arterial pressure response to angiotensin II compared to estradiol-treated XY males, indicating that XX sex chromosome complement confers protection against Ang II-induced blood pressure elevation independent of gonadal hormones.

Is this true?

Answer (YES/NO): NO